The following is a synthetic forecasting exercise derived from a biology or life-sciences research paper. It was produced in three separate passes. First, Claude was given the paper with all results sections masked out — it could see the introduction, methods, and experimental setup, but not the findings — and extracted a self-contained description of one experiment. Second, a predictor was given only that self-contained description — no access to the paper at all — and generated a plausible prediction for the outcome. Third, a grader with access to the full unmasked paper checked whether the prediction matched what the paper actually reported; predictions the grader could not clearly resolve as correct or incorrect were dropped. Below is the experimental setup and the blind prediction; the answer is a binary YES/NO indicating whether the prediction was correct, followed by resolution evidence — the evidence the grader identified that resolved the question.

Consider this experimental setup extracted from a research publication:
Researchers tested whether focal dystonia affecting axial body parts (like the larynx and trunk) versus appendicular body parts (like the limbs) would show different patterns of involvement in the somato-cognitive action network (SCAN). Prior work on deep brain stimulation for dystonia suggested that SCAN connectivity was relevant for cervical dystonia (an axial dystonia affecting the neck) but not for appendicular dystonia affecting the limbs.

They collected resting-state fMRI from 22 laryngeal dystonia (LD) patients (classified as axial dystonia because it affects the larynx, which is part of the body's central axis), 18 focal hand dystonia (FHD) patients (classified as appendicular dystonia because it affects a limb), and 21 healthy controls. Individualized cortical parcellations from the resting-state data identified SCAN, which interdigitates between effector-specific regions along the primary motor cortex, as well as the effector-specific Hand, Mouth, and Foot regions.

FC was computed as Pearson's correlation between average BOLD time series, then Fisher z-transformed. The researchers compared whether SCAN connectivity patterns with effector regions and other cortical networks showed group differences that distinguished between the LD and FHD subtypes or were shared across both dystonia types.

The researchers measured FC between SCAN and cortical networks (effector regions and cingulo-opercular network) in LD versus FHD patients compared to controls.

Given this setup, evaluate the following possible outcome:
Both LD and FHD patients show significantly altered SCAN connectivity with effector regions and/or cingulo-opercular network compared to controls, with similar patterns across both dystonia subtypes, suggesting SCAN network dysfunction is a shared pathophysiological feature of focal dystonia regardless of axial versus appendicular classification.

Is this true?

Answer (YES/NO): YES